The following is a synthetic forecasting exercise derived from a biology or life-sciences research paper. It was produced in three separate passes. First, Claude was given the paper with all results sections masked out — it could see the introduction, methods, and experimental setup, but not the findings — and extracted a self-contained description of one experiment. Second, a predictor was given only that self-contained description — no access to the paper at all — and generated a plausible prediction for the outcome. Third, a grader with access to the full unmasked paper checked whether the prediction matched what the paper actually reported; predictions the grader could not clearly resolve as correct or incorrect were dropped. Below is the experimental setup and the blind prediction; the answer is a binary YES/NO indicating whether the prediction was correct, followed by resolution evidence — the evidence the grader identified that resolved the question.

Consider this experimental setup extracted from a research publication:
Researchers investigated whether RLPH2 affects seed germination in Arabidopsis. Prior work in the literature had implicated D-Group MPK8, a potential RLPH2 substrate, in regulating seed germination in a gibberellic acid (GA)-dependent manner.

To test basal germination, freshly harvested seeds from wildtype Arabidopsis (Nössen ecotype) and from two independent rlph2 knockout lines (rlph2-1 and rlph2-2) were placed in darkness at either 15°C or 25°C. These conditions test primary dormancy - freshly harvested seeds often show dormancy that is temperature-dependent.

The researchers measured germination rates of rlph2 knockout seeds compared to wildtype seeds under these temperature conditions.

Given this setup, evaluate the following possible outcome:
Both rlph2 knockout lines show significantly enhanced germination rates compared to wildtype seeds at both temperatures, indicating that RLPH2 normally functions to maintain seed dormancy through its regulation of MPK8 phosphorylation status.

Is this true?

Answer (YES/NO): YES